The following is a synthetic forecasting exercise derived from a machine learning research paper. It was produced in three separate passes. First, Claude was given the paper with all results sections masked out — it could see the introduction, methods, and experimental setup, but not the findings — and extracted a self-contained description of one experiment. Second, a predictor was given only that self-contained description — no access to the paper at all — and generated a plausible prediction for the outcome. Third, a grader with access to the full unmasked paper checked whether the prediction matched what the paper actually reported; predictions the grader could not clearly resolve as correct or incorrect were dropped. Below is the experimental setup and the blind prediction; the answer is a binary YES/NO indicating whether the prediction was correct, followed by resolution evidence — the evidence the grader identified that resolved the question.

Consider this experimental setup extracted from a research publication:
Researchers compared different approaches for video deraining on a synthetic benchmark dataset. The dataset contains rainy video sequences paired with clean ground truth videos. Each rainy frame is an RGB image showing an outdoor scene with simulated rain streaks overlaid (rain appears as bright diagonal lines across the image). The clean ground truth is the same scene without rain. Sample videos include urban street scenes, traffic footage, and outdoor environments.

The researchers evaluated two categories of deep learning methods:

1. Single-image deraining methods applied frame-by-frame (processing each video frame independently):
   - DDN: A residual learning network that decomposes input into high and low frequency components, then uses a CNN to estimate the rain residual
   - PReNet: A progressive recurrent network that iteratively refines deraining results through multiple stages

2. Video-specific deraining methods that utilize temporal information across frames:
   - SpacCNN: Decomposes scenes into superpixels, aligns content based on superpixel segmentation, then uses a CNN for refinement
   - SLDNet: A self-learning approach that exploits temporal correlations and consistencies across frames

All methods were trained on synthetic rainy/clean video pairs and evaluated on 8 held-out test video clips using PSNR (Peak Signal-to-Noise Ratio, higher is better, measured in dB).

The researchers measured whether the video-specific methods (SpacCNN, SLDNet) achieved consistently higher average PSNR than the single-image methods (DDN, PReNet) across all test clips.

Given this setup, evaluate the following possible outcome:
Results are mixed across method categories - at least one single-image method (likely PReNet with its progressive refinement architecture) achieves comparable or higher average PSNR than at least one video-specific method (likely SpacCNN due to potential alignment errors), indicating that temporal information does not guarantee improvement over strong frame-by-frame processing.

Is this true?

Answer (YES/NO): NO